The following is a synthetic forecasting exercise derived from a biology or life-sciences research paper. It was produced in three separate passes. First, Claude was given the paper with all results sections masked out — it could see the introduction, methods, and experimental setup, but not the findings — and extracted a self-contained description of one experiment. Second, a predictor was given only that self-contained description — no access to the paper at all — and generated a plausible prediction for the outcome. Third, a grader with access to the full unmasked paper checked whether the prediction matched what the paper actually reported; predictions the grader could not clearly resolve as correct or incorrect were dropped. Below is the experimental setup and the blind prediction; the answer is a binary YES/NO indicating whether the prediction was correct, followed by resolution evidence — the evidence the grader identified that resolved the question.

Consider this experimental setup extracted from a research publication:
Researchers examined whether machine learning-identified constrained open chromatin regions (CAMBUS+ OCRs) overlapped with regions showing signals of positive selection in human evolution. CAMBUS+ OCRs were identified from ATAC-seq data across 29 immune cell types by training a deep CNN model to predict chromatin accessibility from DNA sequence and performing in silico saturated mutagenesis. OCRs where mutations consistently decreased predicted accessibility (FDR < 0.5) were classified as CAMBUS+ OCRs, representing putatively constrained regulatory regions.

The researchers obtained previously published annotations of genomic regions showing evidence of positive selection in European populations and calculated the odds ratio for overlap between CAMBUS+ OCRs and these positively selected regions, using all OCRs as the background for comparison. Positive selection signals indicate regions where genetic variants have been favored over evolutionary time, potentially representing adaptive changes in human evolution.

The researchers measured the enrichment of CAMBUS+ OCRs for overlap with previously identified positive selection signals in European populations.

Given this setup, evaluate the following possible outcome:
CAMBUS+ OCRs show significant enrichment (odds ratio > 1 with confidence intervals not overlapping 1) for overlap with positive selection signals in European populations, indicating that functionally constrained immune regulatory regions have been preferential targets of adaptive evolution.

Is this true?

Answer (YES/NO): YES